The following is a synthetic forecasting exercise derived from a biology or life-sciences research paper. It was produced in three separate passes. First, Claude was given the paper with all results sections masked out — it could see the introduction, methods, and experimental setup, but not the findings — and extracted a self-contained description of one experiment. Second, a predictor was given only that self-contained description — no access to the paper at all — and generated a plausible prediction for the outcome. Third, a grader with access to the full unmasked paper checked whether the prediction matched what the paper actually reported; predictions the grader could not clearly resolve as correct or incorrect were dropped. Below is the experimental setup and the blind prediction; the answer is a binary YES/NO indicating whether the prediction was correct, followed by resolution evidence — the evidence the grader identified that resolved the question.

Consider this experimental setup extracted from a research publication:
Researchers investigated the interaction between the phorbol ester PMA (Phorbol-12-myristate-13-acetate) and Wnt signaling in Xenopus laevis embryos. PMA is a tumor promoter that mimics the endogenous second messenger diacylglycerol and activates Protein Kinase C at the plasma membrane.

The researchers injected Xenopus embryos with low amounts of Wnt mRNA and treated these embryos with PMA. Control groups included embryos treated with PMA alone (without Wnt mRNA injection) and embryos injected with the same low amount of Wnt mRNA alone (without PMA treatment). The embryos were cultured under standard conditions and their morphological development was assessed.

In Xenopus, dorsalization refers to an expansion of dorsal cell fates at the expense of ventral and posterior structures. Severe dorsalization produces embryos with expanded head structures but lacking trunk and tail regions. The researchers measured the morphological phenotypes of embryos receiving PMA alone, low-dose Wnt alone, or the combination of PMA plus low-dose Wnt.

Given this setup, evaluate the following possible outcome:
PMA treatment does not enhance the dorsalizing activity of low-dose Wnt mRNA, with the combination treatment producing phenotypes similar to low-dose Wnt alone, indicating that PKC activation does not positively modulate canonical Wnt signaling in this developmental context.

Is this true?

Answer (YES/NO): NO